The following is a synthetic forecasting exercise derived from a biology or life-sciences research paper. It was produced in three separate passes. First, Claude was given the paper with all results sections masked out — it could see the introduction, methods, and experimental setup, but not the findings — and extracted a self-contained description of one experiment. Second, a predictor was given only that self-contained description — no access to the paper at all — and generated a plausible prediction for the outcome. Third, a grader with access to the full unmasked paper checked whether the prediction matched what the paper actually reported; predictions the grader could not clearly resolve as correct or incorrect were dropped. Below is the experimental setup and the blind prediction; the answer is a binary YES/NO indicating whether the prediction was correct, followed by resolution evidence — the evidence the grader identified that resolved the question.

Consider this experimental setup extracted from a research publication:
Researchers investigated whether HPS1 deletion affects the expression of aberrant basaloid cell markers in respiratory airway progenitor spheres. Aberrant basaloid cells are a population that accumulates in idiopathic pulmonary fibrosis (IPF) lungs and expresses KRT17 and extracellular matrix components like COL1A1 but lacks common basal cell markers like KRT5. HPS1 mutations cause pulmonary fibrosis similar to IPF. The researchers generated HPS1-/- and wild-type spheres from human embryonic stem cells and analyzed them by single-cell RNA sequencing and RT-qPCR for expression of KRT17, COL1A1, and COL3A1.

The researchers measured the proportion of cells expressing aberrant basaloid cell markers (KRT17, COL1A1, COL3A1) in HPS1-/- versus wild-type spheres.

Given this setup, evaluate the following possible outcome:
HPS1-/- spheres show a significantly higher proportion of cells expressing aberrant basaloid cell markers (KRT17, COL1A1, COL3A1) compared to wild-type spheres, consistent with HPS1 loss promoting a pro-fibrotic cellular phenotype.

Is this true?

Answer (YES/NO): YES